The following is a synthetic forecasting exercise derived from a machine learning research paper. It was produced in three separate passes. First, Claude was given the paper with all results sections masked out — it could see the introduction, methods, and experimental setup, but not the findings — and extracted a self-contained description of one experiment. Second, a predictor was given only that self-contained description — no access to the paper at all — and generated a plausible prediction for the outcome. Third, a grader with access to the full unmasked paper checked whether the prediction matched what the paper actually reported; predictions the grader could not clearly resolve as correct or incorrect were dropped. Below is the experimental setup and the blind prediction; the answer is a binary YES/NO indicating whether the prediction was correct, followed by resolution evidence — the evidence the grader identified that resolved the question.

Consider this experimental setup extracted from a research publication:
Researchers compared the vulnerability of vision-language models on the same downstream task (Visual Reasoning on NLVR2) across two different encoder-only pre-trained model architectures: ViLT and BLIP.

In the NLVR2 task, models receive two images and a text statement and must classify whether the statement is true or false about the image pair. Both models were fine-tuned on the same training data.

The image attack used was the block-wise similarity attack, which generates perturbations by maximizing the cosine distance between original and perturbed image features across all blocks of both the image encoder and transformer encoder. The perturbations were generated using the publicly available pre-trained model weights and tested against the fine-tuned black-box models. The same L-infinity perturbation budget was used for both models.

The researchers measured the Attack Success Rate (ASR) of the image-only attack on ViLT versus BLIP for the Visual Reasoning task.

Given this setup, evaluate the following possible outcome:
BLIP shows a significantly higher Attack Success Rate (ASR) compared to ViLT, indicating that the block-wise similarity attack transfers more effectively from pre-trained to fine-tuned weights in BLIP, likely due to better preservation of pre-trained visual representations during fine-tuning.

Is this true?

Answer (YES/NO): NO